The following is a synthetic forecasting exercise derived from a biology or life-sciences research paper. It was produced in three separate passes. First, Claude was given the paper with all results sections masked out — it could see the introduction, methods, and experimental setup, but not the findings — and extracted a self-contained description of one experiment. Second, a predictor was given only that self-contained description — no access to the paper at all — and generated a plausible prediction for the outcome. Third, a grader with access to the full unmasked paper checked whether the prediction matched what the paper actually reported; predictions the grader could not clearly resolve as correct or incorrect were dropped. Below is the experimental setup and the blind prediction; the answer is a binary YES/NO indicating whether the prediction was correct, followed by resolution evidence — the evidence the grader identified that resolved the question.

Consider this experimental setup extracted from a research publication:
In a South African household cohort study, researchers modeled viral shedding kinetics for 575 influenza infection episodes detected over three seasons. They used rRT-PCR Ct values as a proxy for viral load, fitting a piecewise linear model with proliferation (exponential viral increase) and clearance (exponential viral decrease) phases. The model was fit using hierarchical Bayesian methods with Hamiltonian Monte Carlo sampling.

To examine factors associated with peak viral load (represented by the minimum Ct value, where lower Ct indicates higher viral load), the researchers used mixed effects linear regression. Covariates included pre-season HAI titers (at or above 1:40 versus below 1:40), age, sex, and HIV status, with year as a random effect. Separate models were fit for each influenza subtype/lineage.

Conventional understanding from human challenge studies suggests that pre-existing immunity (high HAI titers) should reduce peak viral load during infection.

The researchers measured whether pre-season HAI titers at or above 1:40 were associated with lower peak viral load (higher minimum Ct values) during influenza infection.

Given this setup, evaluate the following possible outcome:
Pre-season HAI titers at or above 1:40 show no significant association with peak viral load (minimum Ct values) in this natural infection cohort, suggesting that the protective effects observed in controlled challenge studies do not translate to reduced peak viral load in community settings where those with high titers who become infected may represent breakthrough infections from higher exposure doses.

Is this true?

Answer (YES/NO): YES